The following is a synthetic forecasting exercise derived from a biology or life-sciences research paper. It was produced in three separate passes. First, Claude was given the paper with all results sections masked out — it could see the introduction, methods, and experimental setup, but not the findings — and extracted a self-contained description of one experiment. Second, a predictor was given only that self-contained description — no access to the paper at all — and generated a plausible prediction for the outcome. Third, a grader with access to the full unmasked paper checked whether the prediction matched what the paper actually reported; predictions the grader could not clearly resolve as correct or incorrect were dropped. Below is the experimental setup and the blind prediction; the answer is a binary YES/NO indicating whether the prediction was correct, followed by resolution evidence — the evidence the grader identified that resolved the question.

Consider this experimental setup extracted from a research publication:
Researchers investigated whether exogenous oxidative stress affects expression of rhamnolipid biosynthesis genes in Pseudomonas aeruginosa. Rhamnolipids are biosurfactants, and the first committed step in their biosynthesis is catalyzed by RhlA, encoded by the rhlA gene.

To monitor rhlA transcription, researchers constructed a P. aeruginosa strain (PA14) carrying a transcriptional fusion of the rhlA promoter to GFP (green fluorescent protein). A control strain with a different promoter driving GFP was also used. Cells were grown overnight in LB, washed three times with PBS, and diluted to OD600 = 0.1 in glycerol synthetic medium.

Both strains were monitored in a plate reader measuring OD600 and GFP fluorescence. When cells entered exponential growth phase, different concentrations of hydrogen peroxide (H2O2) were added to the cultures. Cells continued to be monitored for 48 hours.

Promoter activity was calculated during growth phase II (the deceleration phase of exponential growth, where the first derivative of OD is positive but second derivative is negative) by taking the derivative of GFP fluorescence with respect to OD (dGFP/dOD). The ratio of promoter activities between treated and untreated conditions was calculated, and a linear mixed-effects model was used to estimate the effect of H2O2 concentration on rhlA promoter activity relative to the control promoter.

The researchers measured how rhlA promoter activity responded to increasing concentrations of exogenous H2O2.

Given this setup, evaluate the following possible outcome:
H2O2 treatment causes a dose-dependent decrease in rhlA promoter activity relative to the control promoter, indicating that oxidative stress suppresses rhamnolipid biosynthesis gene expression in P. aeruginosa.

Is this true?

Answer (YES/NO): NO